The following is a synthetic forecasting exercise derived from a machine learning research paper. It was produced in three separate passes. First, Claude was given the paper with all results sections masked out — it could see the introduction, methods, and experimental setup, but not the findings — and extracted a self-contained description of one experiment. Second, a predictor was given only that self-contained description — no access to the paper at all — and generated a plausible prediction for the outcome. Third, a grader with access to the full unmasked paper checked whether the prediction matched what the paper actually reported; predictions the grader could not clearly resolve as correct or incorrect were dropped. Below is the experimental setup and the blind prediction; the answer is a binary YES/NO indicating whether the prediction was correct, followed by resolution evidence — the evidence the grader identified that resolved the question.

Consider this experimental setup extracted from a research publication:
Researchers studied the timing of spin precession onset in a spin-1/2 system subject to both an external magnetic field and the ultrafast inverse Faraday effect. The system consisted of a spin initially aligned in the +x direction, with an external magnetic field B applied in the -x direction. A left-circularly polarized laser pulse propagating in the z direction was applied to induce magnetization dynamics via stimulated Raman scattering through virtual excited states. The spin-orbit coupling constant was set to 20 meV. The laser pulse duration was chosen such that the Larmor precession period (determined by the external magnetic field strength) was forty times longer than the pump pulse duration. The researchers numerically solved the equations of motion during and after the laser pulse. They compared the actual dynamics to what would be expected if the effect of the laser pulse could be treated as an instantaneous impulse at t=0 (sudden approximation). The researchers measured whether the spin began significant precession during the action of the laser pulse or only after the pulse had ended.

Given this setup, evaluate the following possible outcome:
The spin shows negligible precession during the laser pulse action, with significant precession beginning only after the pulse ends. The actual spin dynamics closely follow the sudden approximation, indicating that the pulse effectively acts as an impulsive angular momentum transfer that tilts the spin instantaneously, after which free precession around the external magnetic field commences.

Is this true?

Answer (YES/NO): NO